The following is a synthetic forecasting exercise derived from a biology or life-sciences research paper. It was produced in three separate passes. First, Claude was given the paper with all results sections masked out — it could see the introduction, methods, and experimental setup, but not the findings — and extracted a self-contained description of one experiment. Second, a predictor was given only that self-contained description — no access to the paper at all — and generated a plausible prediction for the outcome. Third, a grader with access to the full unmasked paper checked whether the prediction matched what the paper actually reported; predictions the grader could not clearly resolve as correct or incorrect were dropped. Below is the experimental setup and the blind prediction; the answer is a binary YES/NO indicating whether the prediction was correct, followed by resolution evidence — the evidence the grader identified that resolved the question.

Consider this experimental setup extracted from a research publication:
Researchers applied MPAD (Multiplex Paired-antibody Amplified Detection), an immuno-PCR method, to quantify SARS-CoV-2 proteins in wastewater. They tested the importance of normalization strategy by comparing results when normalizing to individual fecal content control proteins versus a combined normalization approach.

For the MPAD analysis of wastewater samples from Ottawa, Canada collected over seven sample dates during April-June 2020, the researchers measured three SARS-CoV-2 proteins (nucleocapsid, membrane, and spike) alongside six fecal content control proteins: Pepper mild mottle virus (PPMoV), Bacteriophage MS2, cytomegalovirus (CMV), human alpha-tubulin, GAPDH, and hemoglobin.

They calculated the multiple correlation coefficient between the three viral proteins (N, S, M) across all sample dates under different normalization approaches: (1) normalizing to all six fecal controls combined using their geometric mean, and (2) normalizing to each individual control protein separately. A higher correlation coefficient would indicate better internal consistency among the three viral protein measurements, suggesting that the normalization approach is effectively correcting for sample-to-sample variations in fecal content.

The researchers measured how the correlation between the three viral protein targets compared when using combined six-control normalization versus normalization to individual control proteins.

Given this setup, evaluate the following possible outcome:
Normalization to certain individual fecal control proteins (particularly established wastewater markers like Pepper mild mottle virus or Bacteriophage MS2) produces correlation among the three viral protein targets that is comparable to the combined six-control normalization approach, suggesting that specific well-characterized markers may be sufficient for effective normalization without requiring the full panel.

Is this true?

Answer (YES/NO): NO